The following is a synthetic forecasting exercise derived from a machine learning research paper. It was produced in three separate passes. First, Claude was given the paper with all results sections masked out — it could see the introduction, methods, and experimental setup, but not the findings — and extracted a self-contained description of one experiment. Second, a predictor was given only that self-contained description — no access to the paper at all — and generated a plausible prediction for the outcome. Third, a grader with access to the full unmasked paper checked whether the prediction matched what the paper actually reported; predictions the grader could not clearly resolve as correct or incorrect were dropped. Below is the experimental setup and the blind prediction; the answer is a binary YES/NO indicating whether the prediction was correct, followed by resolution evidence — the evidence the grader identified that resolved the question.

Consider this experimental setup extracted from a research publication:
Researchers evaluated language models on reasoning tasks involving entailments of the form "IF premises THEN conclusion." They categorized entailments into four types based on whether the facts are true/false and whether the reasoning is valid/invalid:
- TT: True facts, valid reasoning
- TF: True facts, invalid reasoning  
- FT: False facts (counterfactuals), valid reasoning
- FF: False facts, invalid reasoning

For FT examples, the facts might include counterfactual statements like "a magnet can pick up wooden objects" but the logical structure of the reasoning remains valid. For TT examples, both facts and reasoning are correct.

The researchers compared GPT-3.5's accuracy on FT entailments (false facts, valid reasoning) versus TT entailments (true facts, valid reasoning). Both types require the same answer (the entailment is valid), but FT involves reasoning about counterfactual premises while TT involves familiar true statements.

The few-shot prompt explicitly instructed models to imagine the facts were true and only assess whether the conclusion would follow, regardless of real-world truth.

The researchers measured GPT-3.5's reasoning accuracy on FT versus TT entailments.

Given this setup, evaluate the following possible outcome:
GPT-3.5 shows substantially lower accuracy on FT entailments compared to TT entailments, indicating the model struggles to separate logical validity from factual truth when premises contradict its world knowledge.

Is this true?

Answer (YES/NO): YES